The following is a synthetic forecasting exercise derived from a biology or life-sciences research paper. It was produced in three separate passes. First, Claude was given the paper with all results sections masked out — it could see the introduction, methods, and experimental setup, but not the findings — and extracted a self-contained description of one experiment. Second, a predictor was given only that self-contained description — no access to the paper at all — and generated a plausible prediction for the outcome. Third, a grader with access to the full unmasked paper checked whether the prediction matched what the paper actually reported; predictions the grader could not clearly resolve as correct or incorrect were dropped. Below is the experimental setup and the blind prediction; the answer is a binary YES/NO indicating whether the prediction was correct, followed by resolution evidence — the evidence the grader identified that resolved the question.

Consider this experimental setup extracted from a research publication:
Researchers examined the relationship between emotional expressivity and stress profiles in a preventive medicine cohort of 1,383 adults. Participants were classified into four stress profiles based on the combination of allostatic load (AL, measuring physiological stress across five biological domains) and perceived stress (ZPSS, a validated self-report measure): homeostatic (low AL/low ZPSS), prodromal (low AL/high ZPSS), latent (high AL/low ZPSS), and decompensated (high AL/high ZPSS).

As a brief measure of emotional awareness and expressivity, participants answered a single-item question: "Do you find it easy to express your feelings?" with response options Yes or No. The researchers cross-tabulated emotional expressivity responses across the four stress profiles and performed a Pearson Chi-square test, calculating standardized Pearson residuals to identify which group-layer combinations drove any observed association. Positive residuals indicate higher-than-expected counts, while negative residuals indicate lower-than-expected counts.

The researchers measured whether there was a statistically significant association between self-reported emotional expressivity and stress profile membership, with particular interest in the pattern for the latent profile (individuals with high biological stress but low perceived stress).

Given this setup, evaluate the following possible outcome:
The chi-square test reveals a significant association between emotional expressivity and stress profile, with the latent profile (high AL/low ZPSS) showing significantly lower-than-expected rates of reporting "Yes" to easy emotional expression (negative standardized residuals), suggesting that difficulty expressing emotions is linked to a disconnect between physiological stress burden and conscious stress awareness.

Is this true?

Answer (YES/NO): NO